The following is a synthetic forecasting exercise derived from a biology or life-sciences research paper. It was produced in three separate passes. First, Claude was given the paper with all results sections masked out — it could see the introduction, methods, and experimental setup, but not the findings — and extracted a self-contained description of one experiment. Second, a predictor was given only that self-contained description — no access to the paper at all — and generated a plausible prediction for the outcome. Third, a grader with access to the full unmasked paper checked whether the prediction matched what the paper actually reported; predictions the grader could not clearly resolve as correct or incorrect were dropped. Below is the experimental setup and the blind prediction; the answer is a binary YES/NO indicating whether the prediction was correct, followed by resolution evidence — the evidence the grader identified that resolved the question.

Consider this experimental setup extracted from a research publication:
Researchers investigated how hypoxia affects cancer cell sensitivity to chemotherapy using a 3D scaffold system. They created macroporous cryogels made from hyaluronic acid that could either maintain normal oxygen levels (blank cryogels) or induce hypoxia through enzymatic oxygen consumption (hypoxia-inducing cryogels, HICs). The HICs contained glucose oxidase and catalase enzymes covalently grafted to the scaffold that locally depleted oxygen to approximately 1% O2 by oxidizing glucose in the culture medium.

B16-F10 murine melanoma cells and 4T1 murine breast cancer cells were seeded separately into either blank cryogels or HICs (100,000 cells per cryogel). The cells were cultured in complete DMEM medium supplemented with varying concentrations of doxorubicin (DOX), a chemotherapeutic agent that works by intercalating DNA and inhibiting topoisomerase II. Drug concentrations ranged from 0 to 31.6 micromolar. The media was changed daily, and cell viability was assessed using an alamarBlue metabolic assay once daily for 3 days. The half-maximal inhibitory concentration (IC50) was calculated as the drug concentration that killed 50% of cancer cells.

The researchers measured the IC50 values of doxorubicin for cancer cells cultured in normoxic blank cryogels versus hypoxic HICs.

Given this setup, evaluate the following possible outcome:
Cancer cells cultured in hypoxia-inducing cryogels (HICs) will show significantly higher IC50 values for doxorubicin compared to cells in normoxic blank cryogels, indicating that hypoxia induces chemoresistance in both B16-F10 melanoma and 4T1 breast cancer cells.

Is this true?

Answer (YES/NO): YES